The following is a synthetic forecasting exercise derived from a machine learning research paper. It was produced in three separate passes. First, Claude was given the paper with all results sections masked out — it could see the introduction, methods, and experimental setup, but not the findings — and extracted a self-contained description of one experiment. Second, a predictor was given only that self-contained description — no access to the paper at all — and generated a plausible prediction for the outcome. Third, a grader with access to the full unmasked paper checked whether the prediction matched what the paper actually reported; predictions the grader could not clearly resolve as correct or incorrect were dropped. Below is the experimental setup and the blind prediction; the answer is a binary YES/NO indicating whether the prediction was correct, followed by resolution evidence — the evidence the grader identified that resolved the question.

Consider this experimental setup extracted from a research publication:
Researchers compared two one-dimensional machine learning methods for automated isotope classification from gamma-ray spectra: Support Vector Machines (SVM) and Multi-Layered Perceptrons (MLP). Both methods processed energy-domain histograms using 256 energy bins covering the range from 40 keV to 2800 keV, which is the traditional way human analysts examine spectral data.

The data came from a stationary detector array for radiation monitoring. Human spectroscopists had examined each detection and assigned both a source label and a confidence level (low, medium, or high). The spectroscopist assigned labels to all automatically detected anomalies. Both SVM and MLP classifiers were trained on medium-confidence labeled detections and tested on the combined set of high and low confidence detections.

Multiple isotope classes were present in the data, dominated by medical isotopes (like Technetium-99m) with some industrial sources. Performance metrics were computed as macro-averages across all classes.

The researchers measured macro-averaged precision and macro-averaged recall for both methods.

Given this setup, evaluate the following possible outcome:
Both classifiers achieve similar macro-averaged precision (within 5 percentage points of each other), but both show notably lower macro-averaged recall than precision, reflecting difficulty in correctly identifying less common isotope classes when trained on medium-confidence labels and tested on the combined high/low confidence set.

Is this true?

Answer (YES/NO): YES